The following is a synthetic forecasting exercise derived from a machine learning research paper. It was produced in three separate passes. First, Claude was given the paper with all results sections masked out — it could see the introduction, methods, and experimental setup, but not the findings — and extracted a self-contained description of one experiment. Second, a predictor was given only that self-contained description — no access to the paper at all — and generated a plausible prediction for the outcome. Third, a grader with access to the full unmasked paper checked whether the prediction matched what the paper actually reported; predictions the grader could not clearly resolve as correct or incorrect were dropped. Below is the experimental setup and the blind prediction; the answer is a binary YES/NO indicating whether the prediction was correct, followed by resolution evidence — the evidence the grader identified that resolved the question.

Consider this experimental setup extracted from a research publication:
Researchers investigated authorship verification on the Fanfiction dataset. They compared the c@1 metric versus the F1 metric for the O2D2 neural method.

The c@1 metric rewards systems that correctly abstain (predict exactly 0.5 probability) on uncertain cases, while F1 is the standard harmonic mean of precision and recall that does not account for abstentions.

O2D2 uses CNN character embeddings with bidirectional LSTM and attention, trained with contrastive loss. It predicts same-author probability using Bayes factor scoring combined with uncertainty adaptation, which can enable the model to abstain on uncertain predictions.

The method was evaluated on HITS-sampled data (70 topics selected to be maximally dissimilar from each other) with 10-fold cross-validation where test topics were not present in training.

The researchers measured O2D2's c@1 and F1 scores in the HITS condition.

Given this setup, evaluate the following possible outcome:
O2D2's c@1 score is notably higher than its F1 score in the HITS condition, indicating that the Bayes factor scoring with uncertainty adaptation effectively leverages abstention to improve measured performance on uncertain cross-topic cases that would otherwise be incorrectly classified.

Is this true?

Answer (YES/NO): YES